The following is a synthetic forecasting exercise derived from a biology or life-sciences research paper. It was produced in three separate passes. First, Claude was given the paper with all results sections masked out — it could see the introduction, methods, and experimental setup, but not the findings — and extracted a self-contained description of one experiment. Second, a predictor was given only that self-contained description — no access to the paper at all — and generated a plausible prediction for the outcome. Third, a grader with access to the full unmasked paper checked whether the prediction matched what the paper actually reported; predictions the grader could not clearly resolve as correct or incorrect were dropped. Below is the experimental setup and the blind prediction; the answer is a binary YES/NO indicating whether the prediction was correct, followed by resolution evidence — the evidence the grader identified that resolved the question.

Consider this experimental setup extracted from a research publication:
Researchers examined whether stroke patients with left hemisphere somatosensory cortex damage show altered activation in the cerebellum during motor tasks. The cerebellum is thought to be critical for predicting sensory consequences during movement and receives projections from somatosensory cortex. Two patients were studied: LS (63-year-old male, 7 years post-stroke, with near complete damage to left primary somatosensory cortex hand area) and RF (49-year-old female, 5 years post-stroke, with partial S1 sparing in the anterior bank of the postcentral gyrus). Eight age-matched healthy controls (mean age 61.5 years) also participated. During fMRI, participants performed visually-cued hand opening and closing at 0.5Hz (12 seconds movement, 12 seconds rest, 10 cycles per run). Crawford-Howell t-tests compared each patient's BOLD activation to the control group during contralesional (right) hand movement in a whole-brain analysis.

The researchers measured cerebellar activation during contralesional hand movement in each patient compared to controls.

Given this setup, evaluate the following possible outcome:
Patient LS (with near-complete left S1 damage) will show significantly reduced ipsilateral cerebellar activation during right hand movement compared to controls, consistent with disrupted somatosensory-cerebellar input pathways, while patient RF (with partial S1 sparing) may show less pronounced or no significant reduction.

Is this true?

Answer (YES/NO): YES